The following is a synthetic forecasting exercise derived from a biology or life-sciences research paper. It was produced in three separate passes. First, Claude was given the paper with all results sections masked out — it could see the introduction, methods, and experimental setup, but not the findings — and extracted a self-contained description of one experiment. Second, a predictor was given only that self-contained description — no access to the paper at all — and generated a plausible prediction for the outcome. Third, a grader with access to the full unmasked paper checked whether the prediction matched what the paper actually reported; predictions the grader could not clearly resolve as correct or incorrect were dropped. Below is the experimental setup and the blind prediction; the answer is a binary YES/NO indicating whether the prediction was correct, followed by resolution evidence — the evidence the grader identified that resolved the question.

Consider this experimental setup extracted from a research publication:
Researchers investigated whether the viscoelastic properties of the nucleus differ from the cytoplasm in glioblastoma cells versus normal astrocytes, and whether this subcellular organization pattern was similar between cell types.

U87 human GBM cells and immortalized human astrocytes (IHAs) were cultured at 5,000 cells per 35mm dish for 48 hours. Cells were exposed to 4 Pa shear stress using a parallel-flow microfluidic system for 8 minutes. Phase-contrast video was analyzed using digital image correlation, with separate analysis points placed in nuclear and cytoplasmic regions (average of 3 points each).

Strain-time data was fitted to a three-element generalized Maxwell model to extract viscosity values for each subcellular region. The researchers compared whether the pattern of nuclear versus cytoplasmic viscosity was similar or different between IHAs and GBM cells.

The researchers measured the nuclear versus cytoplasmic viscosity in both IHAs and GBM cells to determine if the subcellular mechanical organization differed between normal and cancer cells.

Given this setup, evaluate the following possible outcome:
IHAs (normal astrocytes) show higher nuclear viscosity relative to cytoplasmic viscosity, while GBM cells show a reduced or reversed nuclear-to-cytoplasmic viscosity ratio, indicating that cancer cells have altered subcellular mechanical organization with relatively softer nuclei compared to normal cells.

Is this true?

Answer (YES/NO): NO